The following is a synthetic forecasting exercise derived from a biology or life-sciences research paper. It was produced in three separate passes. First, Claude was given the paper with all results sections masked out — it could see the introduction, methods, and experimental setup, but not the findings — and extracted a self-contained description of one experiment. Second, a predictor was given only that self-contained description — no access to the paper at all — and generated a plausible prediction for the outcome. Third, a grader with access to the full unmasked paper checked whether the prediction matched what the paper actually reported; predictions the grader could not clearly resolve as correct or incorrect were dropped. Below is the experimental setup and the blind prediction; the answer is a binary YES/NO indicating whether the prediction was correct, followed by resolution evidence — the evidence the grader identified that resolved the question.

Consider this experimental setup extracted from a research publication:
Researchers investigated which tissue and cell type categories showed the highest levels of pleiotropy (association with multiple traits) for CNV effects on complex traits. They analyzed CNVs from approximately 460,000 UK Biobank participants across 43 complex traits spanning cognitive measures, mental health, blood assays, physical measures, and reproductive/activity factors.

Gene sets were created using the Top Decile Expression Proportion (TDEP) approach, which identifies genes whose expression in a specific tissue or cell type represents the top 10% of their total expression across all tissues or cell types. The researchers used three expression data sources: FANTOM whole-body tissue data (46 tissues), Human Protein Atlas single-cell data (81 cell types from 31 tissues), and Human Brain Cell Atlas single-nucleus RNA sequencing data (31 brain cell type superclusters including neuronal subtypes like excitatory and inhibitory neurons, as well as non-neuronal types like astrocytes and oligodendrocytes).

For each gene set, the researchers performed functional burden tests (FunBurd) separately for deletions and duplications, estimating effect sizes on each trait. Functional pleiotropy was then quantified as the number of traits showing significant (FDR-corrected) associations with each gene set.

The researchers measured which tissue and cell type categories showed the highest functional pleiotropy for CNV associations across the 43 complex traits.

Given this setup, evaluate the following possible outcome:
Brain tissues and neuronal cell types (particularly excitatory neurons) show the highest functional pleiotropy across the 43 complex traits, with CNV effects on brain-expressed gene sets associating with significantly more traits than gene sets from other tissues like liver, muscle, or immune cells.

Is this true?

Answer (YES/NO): NO